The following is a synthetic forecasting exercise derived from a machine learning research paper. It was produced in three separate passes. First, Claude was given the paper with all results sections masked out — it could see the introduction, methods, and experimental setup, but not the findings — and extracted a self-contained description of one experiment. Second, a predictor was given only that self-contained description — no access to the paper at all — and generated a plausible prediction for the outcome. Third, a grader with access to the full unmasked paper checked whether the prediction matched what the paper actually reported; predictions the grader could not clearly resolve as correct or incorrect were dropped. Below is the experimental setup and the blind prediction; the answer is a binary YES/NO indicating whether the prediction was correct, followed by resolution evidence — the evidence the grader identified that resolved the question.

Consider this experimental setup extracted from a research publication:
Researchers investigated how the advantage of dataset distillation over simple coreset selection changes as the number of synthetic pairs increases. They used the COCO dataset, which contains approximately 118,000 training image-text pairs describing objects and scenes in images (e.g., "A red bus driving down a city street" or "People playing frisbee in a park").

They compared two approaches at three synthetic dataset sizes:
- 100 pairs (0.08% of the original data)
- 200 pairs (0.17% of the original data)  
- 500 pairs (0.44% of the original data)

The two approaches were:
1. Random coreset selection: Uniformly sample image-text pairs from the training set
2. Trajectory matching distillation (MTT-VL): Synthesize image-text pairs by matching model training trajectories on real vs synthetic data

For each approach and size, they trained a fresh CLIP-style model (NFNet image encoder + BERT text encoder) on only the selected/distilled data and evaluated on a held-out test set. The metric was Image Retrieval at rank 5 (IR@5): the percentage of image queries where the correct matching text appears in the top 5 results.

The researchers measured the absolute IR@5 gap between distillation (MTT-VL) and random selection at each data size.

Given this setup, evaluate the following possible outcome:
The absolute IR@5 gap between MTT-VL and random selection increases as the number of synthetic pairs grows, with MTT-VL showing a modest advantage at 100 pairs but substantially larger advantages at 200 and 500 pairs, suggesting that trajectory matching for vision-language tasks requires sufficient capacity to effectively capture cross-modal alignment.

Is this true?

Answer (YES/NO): NO